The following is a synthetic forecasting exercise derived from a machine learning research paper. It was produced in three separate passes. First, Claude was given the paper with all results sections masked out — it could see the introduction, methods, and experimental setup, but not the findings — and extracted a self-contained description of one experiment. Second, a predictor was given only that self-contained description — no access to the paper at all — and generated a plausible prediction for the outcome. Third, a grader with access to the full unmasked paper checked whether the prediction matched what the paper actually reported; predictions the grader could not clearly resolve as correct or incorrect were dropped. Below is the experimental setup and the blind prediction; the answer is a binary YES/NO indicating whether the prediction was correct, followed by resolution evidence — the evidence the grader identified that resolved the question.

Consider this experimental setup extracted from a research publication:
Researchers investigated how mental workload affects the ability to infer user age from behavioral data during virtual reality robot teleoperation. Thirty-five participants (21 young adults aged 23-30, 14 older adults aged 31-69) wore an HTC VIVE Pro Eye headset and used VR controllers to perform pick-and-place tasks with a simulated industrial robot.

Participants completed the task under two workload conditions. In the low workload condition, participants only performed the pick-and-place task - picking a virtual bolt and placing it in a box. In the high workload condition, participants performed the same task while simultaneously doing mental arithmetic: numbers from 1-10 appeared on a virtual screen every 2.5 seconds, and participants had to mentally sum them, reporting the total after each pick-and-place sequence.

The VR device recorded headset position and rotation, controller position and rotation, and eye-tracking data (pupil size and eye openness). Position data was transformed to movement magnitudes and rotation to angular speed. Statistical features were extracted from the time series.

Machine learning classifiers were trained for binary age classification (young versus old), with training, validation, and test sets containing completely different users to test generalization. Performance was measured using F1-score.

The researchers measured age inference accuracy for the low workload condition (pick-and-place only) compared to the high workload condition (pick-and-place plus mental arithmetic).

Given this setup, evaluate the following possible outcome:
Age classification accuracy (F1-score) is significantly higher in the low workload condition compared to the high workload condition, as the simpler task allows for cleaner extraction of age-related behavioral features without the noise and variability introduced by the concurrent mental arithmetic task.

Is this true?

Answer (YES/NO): NO